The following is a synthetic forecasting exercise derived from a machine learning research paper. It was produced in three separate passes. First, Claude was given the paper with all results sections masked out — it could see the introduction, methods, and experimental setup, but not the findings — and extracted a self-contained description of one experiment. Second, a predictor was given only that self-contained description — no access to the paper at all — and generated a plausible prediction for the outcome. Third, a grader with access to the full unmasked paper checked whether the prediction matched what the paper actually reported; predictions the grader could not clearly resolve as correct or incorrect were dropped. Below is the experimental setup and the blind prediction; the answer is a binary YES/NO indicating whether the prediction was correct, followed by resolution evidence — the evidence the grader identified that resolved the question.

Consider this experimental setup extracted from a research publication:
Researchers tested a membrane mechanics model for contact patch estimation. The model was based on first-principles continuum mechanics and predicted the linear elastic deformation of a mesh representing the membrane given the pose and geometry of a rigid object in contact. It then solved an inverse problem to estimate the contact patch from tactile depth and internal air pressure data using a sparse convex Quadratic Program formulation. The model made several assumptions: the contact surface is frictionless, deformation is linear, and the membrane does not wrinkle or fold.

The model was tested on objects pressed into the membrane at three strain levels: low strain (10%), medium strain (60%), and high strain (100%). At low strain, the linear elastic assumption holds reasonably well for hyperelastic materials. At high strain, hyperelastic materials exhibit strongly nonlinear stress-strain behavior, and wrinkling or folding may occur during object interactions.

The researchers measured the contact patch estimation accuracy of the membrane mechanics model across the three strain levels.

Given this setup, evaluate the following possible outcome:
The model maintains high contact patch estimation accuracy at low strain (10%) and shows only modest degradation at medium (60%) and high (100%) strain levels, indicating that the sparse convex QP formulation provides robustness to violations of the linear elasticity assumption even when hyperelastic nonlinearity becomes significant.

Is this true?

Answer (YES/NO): NO